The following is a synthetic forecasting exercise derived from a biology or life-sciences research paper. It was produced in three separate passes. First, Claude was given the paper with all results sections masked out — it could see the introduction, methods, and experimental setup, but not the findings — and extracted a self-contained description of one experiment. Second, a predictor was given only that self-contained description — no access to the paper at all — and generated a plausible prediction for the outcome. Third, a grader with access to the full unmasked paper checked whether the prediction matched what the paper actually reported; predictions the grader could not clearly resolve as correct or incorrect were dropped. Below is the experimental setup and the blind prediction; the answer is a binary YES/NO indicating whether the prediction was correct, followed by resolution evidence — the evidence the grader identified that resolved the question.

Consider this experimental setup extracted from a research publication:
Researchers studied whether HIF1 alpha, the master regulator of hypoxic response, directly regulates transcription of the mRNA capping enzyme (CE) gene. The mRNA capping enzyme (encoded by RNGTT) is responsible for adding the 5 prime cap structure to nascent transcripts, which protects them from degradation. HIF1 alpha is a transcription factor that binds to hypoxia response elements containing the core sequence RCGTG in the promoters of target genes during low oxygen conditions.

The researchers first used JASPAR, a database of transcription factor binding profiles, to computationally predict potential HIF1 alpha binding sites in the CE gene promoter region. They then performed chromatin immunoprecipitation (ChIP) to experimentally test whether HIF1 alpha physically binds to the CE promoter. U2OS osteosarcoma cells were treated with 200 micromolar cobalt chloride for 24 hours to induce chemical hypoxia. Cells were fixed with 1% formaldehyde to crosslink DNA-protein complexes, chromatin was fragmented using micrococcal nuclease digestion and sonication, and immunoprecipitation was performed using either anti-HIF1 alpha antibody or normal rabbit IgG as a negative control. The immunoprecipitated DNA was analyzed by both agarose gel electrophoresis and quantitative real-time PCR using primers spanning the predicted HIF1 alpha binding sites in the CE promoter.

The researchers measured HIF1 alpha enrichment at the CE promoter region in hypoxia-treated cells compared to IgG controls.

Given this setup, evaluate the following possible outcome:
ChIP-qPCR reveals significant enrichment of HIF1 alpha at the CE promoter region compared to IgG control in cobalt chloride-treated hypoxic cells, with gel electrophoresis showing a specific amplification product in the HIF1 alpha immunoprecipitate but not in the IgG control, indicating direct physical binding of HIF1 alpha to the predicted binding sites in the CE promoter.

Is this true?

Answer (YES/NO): YES